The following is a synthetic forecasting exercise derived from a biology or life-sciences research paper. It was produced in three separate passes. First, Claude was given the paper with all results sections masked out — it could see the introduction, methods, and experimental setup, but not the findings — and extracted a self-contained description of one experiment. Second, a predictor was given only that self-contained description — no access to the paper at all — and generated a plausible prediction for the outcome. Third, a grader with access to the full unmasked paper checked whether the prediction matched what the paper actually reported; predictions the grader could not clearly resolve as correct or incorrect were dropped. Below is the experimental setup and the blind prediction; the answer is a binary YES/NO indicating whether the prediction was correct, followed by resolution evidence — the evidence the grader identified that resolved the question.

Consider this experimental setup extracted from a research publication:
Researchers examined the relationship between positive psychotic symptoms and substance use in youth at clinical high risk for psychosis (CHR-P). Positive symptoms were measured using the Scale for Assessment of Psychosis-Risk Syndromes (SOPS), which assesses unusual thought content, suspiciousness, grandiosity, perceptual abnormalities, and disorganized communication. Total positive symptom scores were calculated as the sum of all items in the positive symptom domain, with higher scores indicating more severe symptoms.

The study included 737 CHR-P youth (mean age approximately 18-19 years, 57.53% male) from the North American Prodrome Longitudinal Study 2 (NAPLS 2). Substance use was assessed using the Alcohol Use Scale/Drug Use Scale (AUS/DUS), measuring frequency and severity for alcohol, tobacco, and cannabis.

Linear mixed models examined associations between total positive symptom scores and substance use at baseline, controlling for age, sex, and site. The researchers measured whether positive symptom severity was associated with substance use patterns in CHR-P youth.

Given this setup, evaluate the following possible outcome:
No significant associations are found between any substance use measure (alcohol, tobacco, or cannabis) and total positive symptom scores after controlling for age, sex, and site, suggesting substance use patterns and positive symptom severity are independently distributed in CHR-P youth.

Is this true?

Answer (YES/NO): NO